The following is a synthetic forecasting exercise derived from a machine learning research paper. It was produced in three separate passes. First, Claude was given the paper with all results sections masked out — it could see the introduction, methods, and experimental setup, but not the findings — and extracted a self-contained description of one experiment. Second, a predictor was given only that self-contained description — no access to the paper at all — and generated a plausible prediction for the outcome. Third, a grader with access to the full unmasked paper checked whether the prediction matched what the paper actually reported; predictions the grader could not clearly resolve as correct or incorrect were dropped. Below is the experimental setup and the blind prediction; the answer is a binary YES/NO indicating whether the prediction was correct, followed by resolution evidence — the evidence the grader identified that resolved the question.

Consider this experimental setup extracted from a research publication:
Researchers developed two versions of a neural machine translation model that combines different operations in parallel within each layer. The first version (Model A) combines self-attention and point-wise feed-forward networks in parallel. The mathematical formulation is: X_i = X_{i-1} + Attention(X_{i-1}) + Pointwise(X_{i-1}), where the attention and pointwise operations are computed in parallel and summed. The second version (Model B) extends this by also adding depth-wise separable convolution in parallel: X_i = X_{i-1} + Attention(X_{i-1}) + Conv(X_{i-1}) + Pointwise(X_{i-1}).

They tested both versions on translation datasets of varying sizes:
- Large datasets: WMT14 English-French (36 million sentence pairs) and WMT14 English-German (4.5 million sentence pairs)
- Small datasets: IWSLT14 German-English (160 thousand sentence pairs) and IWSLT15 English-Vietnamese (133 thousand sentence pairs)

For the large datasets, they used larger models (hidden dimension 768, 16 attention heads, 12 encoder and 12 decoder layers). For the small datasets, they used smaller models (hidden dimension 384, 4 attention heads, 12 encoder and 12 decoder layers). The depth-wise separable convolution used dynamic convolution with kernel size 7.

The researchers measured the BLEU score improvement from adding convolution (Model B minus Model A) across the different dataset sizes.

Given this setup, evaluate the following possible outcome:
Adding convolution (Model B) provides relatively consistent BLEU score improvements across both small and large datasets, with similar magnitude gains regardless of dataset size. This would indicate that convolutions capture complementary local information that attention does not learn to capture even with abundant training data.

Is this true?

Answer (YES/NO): NO